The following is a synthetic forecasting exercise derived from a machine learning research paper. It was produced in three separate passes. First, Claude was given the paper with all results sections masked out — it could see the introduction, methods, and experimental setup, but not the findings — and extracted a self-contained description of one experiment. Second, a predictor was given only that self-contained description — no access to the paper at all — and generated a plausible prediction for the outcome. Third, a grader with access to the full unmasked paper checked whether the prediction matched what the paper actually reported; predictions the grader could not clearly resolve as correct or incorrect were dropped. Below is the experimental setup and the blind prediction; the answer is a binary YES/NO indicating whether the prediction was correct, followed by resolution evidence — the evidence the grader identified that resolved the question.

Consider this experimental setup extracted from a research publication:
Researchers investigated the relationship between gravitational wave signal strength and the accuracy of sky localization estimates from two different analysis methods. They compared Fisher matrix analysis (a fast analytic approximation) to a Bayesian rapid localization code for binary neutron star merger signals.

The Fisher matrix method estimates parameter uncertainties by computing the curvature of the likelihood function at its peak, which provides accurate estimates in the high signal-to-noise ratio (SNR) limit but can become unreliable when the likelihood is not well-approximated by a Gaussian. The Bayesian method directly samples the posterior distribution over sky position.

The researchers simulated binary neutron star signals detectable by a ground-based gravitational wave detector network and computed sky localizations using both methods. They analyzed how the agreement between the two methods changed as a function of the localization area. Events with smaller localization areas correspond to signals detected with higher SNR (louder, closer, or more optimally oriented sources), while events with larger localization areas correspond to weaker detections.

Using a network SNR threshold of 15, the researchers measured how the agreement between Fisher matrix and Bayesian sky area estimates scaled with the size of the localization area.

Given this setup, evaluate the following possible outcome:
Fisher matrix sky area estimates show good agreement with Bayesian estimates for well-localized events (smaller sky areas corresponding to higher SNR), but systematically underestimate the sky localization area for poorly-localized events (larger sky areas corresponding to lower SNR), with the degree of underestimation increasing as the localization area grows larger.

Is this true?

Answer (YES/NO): YES